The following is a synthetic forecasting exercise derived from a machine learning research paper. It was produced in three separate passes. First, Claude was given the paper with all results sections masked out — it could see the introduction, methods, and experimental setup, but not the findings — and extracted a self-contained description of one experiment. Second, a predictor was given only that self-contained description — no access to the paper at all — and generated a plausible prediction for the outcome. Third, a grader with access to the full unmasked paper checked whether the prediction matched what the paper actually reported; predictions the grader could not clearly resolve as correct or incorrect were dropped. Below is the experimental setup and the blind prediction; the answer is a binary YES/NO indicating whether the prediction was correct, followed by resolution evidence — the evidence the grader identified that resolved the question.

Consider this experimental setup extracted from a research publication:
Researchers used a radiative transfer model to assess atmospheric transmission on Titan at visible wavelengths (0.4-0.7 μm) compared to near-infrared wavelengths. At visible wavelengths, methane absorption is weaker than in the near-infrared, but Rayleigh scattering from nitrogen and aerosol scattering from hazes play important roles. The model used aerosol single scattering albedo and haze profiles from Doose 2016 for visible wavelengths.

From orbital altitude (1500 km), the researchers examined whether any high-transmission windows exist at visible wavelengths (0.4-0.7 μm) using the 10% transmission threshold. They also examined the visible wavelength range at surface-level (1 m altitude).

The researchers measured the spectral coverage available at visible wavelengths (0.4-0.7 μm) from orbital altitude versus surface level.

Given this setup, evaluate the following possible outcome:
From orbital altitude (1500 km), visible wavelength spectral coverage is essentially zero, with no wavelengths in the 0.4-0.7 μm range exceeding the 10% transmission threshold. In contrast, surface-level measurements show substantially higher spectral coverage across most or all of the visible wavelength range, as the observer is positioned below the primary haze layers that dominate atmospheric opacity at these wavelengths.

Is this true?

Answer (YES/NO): NO